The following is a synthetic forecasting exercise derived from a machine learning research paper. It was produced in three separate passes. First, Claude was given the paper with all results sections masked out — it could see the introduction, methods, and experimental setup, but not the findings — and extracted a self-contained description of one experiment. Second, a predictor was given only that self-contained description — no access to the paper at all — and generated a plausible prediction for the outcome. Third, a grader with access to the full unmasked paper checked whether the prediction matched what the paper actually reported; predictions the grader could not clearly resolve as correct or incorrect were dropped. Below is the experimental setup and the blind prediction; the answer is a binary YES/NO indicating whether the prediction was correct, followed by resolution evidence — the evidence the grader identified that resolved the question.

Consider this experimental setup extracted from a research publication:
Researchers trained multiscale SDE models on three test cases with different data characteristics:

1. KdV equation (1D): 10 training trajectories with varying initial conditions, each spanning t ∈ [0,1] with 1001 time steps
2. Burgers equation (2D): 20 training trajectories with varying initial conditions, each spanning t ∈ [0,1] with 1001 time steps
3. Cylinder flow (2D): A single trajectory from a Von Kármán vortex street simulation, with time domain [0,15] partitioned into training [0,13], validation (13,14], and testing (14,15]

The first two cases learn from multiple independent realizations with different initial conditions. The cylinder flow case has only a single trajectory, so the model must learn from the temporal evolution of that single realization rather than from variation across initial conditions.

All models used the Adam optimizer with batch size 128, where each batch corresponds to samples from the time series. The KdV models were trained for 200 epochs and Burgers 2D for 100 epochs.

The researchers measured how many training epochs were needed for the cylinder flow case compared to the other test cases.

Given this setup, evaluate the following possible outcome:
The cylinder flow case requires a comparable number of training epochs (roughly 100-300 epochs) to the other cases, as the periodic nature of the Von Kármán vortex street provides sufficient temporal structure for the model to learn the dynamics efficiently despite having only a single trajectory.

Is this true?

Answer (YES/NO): NO